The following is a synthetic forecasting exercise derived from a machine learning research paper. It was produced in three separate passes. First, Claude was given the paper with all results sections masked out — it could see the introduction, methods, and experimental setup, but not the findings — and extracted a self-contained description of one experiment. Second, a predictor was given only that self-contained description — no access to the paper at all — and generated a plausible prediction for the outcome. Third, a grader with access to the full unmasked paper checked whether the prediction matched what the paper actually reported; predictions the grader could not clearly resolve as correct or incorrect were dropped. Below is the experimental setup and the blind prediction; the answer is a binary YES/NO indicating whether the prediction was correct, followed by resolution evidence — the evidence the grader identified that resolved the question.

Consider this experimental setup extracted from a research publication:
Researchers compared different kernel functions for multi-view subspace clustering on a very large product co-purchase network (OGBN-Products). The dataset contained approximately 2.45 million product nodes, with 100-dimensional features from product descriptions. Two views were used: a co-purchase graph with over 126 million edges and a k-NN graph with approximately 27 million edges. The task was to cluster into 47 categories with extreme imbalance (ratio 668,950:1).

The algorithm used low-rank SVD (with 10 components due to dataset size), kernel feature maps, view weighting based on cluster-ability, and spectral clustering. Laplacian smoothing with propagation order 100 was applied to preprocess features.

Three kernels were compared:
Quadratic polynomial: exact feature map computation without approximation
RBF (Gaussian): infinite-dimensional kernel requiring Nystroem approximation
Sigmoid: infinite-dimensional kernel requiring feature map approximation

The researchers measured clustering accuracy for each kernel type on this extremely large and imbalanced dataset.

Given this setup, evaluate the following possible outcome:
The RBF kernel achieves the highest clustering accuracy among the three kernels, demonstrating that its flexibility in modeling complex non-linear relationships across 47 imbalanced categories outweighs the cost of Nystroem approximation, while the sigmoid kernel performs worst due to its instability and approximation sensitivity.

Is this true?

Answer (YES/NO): NO